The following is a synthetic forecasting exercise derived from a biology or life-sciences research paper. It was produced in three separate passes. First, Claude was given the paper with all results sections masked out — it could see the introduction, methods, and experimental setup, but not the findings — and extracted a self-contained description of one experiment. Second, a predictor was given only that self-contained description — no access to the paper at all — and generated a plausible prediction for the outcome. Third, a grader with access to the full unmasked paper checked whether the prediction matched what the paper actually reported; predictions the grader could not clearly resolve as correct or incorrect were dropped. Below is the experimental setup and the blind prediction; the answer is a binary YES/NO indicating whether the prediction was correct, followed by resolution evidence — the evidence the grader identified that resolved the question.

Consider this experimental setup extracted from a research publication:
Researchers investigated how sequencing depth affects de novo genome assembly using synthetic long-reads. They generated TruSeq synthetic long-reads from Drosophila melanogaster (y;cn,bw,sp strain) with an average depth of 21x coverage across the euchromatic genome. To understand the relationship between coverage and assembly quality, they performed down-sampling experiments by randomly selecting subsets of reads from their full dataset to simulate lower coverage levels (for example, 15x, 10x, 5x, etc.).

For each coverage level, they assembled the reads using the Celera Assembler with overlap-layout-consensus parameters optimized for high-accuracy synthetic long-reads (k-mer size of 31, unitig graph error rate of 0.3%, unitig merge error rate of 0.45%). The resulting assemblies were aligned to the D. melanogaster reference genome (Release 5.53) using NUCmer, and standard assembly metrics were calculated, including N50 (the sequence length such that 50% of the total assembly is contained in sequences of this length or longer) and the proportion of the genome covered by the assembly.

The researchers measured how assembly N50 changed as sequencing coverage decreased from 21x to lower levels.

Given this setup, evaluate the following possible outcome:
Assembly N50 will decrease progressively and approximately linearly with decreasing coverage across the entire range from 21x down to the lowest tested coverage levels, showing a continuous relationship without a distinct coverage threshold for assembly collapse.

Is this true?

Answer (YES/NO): NO